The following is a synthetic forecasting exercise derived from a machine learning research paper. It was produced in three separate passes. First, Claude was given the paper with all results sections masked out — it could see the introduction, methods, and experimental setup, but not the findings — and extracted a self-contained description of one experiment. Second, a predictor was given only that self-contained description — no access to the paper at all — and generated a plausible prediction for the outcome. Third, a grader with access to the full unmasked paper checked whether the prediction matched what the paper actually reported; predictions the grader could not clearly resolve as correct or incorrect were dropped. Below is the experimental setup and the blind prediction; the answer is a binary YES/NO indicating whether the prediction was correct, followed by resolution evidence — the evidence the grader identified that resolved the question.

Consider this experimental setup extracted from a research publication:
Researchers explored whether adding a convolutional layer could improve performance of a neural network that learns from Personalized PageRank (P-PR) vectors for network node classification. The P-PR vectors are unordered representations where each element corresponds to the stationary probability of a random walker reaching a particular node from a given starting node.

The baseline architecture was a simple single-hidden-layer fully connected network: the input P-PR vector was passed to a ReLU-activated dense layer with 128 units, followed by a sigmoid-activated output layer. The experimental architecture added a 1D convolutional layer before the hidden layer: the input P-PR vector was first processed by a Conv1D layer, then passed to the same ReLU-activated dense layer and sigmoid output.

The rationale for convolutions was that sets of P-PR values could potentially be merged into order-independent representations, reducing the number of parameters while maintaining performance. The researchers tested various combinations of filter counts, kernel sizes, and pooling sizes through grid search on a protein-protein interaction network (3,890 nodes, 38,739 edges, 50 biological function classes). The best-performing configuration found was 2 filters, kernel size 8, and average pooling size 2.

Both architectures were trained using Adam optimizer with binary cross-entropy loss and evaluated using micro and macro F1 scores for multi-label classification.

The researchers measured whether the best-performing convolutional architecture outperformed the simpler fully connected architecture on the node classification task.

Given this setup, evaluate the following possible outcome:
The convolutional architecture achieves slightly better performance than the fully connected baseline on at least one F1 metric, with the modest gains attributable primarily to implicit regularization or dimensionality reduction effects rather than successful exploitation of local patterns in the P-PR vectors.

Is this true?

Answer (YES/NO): NO